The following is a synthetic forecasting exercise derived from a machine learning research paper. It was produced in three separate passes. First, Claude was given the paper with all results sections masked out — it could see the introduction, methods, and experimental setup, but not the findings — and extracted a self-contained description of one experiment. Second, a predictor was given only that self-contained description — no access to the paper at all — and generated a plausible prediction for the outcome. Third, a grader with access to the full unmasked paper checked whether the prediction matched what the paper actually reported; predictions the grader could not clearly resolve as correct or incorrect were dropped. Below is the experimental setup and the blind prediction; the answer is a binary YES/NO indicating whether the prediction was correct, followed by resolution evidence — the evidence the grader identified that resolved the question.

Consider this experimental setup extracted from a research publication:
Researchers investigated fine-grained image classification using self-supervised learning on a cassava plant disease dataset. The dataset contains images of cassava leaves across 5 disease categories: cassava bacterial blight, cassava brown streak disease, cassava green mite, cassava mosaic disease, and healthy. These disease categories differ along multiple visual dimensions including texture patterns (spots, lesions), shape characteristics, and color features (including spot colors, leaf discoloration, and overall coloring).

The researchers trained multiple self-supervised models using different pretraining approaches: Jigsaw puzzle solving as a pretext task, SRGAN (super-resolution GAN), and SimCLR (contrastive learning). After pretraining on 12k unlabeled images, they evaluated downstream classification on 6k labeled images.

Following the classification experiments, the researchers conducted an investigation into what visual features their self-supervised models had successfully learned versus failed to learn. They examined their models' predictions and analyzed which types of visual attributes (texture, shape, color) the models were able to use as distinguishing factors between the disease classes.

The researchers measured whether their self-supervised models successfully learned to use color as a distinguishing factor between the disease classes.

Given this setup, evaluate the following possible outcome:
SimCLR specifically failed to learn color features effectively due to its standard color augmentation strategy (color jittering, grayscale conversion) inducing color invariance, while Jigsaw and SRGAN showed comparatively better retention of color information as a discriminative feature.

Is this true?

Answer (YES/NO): NO